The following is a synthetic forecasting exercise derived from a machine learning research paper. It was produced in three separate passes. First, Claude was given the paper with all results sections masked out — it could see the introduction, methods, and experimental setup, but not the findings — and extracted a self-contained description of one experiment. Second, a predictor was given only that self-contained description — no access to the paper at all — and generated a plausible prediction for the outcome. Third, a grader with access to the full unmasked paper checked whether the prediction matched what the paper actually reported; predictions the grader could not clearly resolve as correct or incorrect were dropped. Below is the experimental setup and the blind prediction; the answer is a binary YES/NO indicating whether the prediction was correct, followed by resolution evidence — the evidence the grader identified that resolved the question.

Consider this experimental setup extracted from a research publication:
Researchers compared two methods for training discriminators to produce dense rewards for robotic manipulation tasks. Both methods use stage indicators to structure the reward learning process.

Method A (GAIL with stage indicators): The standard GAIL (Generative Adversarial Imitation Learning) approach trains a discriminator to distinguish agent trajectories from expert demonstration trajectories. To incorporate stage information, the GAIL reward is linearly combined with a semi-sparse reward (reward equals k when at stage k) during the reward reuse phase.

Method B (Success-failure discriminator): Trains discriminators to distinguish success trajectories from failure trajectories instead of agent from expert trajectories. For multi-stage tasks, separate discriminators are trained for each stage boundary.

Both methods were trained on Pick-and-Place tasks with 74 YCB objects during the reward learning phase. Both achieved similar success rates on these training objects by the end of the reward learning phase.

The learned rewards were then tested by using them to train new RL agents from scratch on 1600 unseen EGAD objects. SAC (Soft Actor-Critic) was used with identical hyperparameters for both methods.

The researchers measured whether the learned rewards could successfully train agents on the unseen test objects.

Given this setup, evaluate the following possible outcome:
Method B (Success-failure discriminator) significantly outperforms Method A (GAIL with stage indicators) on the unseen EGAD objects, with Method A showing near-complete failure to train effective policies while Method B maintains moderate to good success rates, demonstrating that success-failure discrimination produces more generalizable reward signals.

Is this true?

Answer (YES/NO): YES